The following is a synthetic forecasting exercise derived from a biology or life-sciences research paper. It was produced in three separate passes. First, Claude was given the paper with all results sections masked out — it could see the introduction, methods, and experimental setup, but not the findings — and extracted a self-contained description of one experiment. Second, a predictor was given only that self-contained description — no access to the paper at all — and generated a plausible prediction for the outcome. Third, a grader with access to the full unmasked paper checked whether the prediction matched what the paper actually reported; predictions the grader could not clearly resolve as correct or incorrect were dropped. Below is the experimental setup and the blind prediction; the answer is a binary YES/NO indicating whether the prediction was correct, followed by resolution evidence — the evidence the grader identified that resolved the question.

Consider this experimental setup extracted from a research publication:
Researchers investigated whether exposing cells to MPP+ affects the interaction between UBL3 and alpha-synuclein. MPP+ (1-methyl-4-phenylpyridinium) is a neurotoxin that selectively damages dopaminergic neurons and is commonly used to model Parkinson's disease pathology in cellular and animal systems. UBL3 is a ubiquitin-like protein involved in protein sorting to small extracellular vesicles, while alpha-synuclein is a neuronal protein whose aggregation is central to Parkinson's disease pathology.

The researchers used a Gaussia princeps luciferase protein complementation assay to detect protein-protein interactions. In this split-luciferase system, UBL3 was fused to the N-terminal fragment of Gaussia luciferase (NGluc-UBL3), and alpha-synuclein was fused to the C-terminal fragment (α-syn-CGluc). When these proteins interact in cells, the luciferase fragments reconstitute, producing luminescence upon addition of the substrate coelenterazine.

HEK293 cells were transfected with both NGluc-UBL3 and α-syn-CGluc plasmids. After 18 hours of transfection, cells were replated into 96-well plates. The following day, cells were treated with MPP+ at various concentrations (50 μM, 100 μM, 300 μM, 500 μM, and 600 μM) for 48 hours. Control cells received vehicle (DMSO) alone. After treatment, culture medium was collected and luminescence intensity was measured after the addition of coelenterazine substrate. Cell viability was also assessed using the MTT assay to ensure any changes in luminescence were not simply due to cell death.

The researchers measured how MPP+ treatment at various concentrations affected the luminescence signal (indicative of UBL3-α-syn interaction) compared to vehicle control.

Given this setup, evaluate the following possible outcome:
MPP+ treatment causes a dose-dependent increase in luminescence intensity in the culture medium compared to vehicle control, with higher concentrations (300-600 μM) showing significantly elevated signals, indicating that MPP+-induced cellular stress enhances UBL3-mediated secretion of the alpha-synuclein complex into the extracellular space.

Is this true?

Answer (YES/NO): NO